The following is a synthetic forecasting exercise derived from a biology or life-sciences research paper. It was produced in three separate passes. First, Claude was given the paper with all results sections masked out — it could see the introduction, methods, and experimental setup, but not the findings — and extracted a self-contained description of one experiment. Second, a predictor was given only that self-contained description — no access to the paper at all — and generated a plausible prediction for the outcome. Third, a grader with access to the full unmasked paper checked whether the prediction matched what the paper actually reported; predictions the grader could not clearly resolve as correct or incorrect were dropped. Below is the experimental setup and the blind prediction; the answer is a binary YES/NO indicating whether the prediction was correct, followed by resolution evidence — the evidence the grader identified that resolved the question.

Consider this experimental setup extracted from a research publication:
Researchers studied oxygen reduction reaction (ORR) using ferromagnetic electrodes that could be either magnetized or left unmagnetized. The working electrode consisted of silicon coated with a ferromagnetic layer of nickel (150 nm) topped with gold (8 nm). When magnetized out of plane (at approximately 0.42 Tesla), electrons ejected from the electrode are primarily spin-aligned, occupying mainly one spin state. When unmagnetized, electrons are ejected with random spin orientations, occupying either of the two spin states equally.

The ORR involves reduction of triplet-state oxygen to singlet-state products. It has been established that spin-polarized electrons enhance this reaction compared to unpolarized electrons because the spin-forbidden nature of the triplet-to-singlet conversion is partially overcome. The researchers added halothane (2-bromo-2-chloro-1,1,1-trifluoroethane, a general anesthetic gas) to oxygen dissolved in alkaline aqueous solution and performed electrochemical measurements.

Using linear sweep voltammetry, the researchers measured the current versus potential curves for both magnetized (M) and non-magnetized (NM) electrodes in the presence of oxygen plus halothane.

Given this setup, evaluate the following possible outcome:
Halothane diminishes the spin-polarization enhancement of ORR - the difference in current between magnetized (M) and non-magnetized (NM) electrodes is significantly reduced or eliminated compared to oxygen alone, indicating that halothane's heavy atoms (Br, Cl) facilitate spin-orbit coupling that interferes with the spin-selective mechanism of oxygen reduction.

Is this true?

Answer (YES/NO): YES